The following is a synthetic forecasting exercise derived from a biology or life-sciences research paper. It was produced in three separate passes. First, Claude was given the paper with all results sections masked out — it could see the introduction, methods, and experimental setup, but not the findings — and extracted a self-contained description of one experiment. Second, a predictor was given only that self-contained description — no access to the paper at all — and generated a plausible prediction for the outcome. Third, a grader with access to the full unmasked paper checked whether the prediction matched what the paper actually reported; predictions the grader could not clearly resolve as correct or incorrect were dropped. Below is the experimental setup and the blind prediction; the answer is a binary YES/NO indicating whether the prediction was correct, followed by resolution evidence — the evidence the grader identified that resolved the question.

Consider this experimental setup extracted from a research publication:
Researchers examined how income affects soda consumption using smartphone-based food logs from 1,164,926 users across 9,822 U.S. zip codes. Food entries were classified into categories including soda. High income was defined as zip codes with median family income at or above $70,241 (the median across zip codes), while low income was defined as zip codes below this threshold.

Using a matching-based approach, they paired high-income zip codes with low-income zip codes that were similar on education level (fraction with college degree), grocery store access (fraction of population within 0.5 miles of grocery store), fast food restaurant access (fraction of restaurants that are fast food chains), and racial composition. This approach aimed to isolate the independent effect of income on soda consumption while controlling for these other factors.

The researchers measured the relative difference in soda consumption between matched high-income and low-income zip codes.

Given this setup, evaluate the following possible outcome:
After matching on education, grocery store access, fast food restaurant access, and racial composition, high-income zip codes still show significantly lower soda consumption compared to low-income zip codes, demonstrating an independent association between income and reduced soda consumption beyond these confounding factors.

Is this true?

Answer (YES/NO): YES